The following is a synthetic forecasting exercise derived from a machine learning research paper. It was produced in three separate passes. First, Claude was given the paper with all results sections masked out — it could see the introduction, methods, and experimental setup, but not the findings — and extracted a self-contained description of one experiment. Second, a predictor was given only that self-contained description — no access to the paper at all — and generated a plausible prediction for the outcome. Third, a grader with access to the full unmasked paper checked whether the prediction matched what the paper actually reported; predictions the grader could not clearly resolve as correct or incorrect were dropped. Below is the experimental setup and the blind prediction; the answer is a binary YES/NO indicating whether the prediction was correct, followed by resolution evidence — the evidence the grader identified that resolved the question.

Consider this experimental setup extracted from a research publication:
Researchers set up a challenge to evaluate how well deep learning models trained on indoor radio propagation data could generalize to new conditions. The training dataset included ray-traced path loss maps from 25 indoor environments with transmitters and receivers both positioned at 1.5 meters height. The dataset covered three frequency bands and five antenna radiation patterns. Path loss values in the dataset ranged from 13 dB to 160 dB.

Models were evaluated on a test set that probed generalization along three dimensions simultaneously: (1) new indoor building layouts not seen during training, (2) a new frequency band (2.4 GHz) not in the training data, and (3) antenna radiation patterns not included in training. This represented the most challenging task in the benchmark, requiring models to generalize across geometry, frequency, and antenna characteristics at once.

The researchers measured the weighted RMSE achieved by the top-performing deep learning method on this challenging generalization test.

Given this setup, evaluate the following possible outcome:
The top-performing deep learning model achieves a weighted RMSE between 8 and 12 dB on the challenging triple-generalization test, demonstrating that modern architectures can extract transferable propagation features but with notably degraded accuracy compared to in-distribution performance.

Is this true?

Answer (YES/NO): YES